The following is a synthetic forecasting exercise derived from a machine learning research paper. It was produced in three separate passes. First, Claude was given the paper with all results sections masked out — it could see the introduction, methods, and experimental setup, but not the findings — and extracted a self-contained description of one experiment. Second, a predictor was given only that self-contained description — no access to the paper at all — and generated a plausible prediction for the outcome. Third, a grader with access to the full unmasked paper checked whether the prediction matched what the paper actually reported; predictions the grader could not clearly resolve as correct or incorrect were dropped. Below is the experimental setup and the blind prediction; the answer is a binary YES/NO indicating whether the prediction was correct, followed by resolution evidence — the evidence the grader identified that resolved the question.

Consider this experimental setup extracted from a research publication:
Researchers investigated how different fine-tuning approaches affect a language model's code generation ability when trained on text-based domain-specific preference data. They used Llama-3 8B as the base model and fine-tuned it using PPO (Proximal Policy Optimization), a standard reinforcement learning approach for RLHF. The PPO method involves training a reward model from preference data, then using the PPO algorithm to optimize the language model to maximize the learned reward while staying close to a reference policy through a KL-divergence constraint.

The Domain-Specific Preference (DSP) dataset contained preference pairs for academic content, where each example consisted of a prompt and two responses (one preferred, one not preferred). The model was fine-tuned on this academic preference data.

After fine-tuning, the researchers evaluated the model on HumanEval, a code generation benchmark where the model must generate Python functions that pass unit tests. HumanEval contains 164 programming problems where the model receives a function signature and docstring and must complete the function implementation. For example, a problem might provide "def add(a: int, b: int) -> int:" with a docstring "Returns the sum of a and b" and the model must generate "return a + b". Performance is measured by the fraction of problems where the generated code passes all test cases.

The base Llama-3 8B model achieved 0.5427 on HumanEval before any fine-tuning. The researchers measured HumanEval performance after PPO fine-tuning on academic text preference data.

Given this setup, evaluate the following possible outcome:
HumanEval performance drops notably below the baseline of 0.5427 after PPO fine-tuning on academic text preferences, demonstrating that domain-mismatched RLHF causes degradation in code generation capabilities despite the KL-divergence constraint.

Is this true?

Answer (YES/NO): YES